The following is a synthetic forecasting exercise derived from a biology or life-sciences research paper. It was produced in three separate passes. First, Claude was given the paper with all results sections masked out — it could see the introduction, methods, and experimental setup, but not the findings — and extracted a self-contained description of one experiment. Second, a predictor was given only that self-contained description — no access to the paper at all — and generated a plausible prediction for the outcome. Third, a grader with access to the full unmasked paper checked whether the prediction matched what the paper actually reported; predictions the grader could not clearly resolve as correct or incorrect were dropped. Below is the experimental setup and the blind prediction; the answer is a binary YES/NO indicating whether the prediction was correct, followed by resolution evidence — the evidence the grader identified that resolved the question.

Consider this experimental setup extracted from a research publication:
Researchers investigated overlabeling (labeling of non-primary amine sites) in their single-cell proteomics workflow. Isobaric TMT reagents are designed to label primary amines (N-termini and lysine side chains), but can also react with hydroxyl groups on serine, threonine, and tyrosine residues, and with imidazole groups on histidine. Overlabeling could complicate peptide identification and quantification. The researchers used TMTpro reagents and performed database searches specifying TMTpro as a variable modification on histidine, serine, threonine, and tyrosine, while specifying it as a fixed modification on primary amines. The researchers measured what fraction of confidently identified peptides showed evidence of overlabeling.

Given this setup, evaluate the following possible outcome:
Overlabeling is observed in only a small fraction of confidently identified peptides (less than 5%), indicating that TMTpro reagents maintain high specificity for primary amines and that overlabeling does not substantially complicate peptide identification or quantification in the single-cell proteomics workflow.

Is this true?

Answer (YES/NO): YES